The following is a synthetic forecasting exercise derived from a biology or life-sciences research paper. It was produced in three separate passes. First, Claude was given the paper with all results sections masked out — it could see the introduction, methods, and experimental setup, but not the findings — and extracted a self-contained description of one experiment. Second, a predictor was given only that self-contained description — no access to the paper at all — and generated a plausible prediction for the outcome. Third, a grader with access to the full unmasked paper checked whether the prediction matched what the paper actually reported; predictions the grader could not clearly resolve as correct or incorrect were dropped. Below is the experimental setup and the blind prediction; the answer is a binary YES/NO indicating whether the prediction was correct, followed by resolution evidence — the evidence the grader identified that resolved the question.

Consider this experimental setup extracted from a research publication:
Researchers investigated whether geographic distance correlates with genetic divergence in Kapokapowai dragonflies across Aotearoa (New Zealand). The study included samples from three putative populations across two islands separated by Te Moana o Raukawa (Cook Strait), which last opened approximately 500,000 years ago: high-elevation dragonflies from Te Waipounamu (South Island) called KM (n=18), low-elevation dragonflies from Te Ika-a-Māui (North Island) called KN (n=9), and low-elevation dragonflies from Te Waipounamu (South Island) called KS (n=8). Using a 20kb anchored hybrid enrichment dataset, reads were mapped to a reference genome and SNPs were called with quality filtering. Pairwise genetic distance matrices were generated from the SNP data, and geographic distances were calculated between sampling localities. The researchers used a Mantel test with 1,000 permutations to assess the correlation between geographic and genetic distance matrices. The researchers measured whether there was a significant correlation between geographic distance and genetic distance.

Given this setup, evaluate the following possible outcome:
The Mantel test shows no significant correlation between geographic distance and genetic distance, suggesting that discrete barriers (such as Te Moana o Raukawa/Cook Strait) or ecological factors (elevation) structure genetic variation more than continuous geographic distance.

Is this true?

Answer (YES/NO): YES